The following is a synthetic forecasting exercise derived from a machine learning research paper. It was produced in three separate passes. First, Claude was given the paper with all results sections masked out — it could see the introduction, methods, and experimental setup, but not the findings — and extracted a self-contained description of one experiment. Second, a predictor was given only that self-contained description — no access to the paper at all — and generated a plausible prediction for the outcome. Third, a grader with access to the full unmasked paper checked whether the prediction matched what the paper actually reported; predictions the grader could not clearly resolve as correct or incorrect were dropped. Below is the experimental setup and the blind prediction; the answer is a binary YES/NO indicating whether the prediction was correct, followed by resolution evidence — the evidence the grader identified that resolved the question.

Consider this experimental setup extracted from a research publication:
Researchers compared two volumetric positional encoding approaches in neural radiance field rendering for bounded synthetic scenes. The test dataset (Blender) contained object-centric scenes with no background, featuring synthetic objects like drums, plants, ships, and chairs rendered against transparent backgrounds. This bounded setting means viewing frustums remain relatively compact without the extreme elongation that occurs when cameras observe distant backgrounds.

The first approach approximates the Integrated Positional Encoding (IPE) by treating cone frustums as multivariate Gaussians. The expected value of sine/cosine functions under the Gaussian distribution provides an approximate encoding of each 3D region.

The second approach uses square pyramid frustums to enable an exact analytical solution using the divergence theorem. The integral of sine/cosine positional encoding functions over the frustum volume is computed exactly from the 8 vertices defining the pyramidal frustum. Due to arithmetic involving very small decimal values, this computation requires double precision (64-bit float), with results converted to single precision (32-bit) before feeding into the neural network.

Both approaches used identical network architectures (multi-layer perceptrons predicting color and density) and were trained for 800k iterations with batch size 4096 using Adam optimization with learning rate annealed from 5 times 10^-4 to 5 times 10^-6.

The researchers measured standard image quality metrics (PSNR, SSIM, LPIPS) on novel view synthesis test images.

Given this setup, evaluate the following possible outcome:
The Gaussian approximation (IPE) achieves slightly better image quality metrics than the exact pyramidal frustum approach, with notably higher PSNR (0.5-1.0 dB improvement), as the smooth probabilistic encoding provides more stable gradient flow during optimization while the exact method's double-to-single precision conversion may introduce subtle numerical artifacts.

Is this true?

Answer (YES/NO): NO